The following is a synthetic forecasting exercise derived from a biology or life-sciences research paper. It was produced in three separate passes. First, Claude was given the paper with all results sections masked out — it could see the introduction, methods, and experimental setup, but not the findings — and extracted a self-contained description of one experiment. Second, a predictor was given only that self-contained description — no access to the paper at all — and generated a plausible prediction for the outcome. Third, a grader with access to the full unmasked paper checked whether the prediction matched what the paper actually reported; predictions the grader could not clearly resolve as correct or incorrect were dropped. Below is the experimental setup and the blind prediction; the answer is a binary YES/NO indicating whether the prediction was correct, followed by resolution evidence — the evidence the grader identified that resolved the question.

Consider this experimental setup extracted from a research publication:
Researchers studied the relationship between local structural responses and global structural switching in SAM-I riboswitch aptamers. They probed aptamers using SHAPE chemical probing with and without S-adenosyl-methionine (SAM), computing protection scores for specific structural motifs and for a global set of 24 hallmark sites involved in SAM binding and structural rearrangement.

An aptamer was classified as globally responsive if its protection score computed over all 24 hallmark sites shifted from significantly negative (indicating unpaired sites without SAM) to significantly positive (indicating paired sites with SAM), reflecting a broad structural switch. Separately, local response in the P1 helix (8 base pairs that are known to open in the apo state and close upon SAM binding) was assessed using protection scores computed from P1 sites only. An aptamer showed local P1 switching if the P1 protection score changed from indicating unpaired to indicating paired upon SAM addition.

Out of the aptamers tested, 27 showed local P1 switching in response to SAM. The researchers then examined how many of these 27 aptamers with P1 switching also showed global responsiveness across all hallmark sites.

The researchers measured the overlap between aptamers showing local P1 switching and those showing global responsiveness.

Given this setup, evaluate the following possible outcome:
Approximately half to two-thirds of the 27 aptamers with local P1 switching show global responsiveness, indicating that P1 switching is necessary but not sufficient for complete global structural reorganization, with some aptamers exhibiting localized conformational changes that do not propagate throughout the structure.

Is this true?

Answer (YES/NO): NO